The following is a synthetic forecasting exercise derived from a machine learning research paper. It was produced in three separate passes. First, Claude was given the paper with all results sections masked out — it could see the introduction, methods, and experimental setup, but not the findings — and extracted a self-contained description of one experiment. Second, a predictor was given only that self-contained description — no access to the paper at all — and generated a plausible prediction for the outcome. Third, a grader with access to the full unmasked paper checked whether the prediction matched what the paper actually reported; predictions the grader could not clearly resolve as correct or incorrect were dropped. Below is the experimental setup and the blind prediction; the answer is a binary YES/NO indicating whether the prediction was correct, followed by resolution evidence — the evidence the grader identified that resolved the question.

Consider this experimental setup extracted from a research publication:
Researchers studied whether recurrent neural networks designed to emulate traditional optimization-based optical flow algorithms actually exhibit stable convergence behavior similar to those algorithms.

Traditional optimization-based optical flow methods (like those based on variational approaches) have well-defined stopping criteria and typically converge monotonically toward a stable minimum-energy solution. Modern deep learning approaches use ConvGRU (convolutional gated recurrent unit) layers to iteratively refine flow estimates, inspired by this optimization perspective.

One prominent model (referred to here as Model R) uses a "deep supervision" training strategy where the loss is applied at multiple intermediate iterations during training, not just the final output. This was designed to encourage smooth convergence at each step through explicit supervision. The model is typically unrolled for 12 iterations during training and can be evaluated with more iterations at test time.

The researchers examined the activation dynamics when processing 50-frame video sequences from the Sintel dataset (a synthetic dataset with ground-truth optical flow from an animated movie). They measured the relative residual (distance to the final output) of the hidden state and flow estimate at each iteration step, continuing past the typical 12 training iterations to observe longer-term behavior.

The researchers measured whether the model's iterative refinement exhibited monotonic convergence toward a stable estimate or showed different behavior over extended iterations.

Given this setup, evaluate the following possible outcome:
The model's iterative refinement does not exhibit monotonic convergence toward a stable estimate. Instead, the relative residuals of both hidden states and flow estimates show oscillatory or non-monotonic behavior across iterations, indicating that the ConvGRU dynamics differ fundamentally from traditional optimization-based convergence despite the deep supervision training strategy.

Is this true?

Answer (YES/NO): YES